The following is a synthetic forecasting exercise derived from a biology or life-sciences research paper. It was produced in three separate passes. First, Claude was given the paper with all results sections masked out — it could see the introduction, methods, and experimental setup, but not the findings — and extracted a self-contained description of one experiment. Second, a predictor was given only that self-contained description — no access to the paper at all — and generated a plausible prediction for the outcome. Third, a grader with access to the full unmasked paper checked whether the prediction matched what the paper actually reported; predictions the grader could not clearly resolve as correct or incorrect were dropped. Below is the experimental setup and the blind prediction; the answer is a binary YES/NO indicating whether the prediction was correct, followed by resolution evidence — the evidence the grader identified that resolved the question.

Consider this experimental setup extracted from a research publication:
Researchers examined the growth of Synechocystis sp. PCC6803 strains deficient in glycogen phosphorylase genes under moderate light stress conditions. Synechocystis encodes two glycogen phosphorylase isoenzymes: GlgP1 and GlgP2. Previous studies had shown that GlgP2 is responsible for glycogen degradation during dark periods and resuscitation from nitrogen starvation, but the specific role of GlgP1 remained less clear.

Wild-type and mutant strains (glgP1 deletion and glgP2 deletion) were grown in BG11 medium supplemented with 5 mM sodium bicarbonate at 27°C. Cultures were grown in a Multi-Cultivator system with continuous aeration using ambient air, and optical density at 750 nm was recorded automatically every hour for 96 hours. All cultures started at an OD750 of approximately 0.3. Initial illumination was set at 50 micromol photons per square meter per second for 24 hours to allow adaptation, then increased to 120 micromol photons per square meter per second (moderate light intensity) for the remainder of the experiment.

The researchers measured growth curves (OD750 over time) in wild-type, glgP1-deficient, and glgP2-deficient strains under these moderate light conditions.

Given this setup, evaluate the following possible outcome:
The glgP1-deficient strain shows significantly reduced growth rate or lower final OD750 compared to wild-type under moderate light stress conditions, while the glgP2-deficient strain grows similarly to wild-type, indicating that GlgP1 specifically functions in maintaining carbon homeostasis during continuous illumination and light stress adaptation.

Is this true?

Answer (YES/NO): YES